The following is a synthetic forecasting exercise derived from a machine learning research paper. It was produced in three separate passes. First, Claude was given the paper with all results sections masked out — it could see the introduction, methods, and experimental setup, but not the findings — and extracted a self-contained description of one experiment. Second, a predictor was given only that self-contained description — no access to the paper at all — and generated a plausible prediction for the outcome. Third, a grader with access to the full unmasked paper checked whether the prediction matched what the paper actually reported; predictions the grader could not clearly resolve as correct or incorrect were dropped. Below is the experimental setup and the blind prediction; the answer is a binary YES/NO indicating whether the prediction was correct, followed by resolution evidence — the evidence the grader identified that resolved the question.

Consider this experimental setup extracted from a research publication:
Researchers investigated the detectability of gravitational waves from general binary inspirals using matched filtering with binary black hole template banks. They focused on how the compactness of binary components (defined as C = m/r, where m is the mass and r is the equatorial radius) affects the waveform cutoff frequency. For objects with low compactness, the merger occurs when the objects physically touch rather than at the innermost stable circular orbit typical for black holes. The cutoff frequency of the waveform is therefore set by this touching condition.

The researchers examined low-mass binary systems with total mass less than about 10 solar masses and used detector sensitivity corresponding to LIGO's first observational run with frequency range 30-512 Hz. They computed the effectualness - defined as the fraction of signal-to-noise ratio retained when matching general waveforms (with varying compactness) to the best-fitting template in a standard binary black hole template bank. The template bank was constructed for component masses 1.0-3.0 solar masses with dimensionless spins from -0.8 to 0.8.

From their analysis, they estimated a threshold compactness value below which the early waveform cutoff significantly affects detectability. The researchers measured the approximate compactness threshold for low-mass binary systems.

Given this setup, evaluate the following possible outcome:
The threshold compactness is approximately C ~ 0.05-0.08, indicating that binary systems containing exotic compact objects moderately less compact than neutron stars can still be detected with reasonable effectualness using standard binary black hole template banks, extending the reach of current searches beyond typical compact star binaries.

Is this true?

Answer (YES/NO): YES